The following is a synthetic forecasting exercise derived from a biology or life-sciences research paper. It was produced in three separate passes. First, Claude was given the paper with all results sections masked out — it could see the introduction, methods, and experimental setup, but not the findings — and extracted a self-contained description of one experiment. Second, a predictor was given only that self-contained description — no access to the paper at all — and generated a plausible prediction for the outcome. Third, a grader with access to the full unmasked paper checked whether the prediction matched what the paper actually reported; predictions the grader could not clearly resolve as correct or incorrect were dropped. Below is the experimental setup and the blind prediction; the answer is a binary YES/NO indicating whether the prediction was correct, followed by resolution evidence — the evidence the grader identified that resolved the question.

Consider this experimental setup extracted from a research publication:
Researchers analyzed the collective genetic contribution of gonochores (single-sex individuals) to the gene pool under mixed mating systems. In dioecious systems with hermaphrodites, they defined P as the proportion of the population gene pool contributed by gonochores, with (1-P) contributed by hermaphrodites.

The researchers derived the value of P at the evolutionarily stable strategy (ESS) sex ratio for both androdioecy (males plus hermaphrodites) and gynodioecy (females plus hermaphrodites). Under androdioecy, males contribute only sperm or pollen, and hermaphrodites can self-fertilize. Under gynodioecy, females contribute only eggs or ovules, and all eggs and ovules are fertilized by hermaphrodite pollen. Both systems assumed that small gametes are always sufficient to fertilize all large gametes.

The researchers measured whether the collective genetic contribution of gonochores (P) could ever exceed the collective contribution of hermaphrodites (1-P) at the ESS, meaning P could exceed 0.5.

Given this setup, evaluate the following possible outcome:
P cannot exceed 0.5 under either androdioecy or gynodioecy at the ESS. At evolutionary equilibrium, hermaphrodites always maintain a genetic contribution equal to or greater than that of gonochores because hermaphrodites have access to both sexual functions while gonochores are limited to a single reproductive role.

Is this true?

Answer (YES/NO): YES